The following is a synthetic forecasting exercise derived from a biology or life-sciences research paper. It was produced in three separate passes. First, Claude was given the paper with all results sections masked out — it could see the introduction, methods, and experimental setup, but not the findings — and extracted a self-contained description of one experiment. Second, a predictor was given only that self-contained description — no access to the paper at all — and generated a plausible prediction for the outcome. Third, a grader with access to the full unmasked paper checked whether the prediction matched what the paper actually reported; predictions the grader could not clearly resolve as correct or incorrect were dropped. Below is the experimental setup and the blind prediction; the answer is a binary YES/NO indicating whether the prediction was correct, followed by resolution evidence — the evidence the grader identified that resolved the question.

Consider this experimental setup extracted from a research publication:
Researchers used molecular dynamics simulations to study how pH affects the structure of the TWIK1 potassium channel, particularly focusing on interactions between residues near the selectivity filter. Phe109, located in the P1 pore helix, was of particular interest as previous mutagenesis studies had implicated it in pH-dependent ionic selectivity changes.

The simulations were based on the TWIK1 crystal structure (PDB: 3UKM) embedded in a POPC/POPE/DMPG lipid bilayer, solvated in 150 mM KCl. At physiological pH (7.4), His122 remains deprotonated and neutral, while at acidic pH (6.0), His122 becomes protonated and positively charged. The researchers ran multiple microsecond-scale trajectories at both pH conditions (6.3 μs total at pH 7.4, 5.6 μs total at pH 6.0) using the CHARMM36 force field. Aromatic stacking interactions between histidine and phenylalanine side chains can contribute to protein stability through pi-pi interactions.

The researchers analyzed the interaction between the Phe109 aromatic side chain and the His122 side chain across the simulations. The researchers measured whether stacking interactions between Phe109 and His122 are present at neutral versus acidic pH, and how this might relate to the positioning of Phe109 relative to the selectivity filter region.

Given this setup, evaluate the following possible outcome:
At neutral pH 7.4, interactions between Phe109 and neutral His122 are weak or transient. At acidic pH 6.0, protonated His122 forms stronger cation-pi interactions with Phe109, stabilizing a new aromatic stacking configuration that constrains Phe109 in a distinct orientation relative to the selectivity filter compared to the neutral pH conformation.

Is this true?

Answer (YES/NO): NO